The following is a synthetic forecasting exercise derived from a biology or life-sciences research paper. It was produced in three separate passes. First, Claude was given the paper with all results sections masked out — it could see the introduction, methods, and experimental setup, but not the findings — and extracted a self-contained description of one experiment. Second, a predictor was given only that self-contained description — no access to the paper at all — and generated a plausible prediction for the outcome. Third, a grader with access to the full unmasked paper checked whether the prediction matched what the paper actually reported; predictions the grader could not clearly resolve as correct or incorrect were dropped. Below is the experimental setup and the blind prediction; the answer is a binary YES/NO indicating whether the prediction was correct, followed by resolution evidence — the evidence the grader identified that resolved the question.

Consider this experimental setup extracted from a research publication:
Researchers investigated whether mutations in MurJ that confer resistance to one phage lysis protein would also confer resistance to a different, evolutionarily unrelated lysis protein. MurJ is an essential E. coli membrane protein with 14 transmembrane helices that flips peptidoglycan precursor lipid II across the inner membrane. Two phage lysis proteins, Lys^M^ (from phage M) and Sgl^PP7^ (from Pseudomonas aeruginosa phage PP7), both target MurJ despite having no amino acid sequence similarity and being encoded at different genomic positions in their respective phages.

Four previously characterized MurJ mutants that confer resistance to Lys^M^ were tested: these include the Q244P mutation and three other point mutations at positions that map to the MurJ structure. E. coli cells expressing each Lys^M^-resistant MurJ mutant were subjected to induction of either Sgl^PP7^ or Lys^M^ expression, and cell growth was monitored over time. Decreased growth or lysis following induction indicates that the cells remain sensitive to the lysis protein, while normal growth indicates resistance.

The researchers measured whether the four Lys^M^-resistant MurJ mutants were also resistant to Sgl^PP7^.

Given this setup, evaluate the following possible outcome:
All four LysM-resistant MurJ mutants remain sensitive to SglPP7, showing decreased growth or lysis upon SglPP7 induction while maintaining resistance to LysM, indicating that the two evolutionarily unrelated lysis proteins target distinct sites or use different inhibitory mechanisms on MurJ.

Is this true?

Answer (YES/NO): NO